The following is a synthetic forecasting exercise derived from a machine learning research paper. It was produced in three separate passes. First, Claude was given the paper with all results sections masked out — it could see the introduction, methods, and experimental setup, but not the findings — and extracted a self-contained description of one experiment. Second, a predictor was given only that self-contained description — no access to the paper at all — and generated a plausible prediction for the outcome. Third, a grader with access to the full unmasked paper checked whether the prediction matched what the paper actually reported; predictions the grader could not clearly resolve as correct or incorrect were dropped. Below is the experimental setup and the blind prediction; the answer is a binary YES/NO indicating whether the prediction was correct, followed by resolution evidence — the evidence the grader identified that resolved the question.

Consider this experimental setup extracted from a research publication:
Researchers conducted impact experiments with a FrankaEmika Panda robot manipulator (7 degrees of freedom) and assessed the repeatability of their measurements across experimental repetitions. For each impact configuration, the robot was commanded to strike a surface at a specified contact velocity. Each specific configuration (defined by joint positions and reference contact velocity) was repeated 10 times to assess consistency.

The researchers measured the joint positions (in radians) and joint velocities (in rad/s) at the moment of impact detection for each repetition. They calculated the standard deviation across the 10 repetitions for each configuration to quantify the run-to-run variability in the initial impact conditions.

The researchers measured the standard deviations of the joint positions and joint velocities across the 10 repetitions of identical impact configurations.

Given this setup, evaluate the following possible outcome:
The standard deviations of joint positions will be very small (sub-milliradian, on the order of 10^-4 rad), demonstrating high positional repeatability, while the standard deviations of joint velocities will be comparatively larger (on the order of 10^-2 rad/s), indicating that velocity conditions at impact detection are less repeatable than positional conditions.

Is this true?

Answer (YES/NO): NO